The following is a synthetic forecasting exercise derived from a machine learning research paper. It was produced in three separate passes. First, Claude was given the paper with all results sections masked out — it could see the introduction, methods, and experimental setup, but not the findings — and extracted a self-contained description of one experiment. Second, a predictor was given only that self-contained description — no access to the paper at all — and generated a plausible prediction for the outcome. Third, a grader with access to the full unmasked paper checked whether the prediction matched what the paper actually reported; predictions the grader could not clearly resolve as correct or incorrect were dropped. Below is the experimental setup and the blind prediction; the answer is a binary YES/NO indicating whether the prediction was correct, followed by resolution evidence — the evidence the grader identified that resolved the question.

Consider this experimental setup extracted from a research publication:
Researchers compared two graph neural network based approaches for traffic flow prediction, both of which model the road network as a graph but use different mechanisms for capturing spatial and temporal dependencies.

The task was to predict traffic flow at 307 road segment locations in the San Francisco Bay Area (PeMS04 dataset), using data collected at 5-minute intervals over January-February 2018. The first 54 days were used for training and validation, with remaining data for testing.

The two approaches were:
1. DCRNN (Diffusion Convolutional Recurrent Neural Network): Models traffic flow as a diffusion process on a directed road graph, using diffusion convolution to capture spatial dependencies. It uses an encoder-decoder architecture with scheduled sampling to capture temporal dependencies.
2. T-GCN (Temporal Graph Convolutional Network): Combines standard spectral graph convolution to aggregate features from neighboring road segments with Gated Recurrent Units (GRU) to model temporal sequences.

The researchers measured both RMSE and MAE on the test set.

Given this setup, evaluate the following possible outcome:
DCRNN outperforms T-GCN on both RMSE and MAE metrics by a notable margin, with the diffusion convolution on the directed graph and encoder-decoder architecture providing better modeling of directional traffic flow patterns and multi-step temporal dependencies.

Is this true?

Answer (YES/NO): NO